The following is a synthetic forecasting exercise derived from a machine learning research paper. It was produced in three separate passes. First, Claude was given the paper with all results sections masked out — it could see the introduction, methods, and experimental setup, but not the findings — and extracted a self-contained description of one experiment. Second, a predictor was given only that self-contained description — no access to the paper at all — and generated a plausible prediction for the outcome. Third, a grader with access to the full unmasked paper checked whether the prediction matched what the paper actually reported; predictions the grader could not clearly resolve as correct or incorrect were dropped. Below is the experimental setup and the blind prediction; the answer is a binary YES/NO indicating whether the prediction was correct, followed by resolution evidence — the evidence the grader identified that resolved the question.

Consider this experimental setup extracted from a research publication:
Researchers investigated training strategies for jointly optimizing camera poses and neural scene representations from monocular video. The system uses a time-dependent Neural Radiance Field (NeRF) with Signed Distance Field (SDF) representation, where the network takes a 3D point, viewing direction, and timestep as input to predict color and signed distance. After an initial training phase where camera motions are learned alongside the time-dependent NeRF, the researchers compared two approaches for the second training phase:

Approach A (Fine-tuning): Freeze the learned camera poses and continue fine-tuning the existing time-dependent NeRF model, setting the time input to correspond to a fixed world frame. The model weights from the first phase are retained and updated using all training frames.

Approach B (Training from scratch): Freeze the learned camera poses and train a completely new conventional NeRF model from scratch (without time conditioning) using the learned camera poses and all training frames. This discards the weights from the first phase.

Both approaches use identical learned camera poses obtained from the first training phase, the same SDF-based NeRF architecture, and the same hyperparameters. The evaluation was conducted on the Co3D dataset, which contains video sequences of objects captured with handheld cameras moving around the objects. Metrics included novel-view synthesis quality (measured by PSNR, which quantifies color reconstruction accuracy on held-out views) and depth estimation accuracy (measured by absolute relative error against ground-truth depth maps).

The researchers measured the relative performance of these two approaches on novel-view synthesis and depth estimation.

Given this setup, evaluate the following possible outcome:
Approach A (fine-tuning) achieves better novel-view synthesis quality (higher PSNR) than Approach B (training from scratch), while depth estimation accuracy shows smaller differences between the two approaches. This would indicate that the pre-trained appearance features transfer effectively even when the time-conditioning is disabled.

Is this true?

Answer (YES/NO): NO